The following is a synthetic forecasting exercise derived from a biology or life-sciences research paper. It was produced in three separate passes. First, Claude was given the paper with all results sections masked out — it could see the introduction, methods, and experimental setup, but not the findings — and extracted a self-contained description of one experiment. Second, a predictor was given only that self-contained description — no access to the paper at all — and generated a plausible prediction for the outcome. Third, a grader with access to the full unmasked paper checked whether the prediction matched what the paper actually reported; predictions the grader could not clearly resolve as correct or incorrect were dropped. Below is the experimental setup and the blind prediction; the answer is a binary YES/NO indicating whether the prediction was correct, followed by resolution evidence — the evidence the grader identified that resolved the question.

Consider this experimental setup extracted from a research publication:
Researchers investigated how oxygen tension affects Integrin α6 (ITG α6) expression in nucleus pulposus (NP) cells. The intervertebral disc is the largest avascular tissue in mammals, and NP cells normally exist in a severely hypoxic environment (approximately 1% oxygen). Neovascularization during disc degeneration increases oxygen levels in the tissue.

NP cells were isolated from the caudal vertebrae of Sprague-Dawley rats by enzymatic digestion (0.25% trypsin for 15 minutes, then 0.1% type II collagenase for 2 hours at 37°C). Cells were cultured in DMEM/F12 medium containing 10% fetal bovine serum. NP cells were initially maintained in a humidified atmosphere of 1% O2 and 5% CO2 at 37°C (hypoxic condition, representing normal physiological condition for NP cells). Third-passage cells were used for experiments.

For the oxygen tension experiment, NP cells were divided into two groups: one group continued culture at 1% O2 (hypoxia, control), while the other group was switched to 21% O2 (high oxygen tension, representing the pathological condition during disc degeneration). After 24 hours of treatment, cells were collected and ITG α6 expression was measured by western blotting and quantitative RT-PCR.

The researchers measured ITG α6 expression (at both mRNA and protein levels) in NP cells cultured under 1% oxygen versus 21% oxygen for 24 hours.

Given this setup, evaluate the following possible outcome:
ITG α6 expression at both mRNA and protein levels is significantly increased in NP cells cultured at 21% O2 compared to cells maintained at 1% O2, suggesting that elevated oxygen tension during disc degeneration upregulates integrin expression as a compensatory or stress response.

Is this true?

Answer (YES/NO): YES